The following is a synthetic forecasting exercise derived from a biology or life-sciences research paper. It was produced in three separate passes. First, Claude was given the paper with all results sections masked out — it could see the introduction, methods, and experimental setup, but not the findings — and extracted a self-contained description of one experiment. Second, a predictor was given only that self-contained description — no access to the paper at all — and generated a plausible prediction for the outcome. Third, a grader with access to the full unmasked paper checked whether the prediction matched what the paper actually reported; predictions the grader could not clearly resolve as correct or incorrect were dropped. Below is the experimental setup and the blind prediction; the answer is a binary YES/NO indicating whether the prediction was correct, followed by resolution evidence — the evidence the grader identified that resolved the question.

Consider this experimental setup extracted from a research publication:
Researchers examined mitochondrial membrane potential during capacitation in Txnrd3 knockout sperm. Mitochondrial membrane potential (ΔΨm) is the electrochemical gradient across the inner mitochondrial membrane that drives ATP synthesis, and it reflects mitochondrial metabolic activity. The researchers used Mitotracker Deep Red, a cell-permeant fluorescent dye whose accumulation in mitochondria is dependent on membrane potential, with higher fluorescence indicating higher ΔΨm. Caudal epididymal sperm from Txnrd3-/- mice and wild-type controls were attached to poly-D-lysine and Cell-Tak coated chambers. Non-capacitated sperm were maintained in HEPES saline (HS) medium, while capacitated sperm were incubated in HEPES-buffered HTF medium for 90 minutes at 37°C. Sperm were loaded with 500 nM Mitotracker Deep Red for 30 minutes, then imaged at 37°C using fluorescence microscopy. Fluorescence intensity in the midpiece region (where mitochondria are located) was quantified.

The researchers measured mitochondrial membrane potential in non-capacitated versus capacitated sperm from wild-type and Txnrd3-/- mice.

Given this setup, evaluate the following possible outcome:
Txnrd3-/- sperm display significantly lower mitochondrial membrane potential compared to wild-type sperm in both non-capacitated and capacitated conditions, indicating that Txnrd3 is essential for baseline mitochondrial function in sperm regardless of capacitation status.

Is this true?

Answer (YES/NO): NO